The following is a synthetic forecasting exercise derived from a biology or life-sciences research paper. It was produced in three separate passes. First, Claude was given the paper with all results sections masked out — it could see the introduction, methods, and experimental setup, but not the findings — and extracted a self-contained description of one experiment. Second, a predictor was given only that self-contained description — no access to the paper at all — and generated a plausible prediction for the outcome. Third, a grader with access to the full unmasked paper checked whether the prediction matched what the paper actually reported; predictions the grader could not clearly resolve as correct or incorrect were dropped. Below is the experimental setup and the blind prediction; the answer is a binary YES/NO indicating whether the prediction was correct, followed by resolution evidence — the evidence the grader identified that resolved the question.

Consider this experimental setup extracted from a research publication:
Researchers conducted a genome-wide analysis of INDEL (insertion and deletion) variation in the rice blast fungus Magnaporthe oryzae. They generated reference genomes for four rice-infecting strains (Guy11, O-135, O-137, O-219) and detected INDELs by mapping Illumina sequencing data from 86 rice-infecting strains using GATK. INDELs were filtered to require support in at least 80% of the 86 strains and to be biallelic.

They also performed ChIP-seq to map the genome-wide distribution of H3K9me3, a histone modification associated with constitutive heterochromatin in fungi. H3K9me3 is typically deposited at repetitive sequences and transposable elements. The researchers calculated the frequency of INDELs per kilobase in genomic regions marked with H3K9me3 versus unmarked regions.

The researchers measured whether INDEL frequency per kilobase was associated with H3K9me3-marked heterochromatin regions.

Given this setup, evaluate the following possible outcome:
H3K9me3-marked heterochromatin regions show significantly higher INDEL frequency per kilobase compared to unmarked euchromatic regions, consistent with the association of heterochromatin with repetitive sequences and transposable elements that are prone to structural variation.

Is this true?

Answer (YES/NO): YES